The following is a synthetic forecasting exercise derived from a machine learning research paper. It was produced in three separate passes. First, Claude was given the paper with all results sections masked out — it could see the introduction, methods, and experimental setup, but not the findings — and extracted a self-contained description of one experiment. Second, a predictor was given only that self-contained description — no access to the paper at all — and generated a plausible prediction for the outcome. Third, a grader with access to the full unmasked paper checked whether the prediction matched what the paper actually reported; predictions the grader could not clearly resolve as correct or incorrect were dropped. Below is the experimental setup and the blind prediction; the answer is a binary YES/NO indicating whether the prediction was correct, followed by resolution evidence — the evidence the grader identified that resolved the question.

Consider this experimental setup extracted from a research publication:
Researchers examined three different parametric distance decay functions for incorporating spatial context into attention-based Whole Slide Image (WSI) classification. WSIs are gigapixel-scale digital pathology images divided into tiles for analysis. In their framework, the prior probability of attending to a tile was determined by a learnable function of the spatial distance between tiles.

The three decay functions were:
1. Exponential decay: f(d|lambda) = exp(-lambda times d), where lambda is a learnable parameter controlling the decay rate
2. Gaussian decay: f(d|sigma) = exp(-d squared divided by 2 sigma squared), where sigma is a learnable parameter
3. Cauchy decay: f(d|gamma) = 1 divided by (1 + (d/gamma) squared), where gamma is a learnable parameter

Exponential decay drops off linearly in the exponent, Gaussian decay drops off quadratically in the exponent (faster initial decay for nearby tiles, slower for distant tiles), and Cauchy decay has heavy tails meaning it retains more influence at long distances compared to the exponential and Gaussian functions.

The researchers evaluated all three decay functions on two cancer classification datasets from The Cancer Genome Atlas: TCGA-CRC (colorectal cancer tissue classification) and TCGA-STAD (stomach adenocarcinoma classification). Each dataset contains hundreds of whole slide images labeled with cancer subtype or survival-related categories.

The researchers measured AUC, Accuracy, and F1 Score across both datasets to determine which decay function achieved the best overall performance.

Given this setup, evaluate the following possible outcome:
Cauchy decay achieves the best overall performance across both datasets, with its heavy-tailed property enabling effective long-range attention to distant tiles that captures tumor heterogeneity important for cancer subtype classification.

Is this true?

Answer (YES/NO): NO